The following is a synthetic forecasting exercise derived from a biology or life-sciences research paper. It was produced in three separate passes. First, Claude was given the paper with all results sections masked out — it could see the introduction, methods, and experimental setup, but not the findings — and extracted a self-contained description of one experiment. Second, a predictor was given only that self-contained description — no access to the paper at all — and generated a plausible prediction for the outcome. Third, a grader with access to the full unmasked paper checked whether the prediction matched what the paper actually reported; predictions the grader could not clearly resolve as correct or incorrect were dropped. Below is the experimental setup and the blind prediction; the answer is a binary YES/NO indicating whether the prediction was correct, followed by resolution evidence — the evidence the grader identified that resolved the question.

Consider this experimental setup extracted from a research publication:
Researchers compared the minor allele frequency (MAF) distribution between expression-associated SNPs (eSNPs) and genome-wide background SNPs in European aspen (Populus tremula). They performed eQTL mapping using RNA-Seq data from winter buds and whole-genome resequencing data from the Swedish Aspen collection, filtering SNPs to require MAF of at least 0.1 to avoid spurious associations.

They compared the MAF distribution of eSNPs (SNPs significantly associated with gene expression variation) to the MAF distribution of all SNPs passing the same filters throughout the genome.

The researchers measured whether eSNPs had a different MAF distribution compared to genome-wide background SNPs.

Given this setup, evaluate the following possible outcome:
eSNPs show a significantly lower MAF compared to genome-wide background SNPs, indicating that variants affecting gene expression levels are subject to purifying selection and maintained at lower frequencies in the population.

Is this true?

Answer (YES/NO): NO